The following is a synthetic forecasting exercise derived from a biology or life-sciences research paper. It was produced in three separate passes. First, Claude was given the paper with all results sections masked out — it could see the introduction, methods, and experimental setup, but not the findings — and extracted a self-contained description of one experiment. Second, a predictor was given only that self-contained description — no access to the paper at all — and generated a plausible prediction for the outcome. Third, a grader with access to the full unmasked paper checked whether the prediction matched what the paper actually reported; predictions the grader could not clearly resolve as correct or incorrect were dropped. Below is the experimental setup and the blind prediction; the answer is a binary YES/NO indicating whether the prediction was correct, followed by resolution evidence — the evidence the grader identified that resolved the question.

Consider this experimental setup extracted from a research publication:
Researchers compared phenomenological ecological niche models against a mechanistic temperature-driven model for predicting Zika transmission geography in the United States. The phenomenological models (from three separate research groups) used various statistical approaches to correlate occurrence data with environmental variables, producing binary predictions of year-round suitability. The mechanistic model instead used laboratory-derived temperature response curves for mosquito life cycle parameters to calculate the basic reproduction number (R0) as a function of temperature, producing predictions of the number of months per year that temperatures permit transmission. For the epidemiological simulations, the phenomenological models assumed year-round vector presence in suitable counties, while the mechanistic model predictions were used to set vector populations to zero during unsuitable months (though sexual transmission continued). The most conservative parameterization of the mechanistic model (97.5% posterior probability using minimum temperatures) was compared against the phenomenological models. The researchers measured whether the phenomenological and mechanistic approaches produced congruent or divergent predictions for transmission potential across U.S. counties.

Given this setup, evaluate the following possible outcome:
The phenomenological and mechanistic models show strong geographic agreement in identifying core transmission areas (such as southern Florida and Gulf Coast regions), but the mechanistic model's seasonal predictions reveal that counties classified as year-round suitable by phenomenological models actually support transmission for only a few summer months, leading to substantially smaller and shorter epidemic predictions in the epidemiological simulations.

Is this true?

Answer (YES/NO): NO